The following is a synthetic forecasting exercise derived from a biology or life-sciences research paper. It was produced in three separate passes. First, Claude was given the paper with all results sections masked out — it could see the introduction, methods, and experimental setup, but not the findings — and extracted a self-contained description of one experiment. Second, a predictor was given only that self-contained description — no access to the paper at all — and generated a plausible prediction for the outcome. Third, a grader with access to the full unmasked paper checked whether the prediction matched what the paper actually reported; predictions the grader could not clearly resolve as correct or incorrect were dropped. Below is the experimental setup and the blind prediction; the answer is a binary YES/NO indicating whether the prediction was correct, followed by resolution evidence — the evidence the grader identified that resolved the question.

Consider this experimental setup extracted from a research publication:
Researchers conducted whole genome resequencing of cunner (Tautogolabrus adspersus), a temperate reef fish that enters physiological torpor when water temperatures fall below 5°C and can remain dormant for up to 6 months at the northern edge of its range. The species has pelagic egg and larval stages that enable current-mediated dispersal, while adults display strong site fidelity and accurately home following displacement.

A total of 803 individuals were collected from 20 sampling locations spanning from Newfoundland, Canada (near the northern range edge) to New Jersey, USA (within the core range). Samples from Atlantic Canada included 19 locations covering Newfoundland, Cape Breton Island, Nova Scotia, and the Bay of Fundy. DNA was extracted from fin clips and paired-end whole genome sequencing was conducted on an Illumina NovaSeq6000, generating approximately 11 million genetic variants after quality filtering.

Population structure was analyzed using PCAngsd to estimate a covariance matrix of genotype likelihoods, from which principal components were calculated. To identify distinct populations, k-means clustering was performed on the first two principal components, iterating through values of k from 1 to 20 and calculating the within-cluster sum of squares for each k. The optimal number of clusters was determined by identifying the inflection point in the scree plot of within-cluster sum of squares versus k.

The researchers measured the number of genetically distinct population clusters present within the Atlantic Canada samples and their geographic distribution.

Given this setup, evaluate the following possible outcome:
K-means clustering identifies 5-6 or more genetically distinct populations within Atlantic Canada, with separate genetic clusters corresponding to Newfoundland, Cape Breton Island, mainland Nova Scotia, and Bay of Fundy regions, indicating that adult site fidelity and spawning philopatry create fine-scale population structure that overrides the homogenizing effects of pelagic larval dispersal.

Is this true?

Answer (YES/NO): NO